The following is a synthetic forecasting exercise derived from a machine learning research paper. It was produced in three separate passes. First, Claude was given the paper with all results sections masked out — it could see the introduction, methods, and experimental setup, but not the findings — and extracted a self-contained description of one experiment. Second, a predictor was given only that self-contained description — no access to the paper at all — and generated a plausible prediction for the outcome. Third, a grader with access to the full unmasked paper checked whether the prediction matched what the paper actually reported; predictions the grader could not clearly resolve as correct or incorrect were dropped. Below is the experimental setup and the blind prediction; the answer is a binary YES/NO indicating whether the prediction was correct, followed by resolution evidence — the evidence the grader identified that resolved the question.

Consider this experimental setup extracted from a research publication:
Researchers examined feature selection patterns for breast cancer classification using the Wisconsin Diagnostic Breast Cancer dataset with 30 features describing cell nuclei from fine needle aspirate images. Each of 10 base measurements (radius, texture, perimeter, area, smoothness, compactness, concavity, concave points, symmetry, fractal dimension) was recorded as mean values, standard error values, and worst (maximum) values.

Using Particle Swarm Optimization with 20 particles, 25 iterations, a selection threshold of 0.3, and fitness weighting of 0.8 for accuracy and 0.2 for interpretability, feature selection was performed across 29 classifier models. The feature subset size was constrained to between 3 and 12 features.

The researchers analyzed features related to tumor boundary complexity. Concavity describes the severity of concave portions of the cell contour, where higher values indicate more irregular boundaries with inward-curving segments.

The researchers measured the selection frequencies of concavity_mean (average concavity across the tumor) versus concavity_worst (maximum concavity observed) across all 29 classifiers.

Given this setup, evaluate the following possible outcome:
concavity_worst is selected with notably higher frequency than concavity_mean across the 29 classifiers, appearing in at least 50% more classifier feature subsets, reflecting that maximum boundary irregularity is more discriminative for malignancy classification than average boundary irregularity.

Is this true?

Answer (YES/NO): YES